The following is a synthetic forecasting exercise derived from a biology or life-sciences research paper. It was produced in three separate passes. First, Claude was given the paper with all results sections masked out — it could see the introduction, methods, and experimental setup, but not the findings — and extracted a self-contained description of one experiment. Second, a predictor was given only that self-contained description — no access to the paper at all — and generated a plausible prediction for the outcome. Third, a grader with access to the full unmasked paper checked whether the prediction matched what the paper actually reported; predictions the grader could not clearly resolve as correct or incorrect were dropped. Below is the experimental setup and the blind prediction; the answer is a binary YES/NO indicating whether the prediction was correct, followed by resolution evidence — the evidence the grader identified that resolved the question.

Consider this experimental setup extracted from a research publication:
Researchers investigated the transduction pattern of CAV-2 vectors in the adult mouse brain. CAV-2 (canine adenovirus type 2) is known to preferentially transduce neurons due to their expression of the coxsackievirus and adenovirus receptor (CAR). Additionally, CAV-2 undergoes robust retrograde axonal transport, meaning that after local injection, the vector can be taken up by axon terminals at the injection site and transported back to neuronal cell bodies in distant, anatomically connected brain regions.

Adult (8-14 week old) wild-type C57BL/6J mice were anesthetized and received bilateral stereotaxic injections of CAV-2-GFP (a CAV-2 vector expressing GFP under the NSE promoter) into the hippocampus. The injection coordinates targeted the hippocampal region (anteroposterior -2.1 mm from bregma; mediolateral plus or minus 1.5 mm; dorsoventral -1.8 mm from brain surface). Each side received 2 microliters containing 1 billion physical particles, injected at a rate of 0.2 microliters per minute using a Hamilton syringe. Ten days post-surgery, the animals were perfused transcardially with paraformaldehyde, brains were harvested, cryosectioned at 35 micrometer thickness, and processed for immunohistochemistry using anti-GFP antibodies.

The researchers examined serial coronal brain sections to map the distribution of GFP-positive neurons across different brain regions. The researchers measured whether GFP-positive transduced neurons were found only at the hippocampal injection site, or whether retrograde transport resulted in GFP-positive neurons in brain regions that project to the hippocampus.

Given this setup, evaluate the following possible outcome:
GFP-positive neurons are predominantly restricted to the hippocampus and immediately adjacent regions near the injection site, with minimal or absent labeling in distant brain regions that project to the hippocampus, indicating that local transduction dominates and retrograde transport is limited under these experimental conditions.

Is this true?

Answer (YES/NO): NO